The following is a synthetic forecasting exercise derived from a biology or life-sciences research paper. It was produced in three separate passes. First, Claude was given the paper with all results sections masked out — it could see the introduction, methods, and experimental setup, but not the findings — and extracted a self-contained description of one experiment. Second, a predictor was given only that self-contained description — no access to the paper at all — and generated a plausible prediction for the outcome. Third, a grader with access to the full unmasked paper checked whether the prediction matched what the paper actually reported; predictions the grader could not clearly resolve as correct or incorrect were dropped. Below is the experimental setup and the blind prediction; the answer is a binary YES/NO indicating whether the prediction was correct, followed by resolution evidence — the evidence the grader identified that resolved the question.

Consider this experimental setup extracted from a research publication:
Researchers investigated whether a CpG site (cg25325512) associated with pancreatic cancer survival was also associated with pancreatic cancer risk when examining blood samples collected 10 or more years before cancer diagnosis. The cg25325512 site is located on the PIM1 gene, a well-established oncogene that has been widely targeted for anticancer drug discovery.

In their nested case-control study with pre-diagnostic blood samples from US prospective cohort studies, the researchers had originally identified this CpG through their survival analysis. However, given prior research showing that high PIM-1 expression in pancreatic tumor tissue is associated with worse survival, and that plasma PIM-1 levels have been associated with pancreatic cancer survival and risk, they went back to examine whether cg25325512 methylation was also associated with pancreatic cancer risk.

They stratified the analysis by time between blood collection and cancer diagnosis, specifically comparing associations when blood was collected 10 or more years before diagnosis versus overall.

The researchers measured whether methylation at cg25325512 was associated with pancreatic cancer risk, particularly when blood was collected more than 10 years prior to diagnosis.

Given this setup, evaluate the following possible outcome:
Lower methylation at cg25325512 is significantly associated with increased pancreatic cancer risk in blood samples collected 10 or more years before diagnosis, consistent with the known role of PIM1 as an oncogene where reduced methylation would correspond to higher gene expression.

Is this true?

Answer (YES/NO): YES